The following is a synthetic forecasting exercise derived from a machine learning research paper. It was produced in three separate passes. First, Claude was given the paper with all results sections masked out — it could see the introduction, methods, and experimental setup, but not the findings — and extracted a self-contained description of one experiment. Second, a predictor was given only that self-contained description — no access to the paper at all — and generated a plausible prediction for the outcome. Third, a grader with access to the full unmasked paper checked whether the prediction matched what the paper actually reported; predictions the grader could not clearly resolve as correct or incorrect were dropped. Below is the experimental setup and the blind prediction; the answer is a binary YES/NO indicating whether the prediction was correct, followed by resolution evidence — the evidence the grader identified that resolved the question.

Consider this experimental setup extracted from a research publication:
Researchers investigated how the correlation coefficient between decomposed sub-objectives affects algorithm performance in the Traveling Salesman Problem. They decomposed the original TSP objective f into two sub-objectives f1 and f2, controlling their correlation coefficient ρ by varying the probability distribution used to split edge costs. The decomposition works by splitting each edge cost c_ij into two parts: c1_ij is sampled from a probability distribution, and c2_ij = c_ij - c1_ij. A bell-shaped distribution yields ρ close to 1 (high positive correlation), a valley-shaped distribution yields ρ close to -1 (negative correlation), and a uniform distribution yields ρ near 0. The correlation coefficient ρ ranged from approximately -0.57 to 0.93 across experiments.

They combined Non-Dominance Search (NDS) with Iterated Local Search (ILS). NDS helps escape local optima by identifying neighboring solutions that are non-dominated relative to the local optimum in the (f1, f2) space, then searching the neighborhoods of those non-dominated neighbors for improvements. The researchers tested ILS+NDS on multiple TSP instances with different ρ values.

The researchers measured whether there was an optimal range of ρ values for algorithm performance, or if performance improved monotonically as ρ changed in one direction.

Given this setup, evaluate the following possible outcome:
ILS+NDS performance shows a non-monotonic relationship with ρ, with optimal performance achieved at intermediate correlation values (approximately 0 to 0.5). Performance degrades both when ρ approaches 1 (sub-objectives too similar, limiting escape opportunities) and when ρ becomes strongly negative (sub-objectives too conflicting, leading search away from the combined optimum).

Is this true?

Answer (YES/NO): NO